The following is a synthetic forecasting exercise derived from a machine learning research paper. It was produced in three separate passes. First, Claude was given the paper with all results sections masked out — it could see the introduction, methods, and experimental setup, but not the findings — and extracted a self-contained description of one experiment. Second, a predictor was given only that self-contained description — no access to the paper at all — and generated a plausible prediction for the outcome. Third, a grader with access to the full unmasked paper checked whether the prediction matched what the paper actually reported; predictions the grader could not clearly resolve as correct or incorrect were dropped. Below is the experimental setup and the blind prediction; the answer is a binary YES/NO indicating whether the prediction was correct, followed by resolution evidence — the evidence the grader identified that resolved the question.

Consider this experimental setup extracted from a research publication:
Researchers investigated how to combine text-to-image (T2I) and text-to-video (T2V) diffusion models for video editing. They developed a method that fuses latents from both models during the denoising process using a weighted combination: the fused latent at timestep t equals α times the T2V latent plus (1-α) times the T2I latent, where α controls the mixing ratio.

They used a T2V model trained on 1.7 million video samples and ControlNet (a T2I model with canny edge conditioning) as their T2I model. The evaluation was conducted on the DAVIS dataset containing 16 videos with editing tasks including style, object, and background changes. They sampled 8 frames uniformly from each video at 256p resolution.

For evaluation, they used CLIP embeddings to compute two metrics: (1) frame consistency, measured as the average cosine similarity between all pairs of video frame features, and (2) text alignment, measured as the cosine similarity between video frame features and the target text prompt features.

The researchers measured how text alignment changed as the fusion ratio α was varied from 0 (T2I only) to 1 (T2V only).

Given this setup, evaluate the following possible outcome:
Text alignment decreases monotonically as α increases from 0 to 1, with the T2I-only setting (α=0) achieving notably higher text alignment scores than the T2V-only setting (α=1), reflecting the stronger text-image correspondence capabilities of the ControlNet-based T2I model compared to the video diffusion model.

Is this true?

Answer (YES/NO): NO